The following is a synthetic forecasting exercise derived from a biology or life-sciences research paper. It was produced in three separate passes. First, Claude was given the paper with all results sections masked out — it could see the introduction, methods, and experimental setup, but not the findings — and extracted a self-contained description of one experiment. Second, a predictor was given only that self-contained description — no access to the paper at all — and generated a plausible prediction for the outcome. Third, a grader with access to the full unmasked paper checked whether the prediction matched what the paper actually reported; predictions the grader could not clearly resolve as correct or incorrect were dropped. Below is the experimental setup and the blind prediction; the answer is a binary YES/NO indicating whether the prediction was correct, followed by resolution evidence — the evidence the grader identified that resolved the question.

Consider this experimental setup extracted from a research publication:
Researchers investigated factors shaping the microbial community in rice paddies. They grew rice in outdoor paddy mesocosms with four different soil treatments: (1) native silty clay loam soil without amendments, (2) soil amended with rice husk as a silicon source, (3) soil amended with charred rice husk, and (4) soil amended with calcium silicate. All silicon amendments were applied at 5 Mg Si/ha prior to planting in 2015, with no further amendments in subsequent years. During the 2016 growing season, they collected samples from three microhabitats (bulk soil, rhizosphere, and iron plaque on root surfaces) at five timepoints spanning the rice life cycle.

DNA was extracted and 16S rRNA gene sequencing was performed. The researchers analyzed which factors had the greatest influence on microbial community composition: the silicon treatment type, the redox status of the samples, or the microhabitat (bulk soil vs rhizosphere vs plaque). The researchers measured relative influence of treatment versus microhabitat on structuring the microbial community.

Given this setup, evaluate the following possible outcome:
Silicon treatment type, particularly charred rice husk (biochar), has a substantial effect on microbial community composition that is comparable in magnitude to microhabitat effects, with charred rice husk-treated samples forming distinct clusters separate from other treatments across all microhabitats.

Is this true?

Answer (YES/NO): NO